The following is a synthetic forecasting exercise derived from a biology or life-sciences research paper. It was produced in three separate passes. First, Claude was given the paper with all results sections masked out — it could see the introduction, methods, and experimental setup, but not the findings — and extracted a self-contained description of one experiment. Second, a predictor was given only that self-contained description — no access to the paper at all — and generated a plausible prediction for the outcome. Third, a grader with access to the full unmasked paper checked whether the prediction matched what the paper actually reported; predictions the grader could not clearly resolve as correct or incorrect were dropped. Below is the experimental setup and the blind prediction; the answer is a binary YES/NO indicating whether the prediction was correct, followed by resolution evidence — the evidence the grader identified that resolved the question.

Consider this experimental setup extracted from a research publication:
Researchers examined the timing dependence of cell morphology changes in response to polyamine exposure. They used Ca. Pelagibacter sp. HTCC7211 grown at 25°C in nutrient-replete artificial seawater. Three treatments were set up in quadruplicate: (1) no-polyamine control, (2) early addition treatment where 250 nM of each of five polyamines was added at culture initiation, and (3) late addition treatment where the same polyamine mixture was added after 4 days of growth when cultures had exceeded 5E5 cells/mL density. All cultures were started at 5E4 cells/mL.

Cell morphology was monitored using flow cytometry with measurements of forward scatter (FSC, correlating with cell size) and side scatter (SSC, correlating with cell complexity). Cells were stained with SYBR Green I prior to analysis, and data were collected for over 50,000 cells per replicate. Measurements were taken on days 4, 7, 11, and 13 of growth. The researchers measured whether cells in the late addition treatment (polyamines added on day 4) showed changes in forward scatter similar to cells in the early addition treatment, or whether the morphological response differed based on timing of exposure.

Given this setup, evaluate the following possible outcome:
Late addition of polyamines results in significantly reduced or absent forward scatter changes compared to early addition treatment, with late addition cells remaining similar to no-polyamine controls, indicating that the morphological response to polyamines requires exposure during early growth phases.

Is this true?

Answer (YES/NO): NO